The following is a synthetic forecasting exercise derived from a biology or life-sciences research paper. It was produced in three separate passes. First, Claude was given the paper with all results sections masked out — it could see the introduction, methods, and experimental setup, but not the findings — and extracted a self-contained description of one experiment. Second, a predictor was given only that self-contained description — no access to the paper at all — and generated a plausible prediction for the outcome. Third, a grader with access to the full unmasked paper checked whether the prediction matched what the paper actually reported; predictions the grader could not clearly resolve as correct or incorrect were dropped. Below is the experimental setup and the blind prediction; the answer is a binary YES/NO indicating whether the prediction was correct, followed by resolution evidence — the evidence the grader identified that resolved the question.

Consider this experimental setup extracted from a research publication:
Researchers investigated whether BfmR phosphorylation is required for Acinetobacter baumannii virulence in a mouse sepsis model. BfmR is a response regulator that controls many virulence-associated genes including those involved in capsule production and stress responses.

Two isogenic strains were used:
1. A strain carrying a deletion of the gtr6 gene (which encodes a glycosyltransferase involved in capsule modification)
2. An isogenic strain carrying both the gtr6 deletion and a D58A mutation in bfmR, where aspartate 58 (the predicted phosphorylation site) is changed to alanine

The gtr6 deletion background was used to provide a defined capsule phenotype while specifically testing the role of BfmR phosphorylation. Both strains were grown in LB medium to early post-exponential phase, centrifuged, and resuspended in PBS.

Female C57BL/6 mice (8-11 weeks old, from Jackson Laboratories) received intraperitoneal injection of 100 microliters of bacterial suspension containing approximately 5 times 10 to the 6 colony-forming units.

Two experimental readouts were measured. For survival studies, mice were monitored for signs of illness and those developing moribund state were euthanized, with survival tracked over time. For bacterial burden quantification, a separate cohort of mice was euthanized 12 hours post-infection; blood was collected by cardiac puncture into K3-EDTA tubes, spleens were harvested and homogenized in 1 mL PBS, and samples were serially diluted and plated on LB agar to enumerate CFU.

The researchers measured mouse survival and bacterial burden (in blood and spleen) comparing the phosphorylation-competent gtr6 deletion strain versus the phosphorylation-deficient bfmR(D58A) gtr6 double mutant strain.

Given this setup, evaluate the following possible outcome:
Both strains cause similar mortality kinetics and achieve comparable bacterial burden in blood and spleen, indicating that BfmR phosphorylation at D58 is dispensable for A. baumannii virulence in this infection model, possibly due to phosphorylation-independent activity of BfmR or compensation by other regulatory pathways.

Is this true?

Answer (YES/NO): NO